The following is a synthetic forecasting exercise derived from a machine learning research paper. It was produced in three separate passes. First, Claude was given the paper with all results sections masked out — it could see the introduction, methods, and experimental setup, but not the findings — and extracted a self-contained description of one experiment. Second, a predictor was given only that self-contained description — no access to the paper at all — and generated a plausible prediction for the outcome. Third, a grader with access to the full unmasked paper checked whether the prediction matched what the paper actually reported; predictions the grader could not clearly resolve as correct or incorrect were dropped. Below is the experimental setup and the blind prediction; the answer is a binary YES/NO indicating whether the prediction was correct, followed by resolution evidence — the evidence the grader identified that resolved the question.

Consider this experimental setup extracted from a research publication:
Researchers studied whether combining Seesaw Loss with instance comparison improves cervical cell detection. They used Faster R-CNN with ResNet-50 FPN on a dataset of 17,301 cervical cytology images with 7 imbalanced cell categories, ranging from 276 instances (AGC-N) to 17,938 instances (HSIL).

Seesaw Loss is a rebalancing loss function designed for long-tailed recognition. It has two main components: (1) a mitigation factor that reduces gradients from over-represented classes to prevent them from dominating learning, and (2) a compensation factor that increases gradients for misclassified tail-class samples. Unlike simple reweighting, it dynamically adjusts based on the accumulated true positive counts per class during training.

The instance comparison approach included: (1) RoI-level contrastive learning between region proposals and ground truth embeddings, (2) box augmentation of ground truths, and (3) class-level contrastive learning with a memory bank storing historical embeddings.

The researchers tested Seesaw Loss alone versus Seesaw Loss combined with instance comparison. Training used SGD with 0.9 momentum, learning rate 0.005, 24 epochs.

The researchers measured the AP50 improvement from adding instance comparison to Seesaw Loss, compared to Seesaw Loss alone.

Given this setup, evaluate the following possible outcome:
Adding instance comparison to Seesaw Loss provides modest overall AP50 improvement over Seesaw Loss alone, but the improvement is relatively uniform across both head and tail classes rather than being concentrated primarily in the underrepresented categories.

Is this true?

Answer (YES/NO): NO